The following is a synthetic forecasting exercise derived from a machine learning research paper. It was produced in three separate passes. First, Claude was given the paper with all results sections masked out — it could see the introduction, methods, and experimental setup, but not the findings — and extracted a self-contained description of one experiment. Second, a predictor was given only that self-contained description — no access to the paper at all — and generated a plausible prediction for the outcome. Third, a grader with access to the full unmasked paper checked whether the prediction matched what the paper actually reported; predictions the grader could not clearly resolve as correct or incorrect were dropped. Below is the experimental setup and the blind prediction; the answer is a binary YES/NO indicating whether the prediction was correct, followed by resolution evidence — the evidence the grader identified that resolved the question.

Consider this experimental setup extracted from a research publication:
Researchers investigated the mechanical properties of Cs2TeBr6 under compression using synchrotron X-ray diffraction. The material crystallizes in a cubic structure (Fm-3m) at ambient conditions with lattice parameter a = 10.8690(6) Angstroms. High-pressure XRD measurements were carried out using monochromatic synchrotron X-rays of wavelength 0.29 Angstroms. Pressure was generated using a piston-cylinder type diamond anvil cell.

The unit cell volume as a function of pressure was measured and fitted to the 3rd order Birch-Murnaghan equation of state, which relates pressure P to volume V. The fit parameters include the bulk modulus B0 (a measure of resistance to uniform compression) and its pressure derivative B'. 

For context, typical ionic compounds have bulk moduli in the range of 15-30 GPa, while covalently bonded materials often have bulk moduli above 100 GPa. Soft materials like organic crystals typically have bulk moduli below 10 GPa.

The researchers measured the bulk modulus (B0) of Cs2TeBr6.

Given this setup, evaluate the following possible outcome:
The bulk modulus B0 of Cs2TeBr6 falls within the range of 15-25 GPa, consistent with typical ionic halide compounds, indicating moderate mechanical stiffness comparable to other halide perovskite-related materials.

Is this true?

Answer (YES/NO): NO